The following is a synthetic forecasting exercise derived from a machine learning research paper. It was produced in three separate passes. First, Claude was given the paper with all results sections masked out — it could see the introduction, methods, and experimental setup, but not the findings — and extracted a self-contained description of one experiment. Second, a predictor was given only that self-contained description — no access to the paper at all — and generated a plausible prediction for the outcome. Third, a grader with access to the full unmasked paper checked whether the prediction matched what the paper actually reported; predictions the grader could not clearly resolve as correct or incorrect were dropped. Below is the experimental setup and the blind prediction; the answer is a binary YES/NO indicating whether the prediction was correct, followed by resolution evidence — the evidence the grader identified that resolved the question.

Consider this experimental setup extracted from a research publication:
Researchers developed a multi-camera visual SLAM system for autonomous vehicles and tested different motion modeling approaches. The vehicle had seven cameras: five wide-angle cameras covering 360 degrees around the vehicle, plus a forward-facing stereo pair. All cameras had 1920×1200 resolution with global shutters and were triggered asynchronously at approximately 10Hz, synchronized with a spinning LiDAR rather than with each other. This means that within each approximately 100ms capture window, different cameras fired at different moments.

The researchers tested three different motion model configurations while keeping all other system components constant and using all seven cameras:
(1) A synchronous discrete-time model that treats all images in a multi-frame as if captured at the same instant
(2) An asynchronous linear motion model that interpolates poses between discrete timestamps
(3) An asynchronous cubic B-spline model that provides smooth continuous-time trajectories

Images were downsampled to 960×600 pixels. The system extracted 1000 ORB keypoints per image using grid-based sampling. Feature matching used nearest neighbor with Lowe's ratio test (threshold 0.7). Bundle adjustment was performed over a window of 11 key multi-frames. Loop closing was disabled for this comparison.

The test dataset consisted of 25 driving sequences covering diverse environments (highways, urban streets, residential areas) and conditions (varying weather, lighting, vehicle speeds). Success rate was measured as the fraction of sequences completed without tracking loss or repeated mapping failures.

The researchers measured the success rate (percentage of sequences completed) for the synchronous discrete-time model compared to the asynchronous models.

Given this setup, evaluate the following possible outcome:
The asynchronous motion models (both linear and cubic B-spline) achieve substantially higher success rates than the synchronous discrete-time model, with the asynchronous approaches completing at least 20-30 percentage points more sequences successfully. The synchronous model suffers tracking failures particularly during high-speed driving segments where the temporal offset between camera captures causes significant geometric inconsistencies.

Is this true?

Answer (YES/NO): NO